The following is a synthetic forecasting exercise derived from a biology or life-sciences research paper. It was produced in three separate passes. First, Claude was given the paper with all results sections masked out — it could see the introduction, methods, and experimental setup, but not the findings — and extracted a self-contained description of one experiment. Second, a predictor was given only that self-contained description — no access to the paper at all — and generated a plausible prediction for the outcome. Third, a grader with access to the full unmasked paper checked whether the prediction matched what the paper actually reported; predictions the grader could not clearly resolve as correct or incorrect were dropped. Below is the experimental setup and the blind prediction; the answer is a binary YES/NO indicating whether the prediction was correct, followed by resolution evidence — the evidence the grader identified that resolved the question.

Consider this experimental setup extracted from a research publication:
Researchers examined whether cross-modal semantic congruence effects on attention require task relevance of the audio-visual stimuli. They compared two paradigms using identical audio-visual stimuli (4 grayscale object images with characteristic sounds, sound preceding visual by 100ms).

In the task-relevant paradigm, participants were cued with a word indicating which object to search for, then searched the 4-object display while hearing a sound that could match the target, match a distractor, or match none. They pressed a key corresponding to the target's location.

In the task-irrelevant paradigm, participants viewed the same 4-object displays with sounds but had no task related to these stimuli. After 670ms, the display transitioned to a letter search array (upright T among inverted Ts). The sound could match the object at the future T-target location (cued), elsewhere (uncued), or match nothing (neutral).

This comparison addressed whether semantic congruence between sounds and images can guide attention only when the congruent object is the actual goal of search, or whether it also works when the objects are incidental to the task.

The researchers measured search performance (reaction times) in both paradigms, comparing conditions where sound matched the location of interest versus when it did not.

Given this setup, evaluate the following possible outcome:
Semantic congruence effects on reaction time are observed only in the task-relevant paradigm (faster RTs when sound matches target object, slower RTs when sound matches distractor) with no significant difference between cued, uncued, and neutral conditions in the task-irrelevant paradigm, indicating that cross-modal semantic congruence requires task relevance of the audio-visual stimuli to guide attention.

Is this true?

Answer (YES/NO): NO